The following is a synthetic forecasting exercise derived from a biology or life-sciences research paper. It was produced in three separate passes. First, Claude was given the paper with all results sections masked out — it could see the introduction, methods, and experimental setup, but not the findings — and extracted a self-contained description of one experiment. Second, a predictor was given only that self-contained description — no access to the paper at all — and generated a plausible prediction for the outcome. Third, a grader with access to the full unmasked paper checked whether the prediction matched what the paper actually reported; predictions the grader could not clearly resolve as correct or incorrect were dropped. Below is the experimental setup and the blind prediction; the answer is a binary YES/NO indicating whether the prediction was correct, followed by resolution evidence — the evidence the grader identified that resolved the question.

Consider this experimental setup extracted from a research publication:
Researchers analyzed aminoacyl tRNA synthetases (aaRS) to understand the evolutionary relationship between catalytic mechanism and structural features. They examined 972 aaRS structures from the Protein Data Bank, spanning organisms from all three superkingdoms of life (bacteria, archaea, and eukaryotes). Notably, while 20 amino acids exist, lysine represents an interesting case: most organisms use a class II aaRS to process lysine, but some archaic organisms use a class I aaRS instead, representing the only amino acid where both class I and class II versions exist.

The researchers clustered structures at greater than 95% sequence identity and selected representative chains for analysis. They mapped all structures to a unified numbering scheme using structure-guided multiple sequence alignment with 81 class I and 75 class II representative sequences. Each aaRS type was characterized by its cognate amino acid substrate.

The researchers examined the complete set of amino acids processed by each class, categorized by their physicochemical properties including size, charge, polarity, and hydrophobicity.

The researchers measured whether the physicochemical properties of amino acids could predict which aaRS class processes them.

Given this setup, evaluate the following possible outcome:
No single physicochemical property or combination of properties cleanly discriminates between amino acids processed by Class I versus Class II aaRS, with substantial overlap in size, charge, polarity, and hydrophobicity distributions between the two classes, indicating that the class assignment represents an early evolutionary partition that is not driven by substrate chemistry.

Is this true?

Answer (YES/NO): YES